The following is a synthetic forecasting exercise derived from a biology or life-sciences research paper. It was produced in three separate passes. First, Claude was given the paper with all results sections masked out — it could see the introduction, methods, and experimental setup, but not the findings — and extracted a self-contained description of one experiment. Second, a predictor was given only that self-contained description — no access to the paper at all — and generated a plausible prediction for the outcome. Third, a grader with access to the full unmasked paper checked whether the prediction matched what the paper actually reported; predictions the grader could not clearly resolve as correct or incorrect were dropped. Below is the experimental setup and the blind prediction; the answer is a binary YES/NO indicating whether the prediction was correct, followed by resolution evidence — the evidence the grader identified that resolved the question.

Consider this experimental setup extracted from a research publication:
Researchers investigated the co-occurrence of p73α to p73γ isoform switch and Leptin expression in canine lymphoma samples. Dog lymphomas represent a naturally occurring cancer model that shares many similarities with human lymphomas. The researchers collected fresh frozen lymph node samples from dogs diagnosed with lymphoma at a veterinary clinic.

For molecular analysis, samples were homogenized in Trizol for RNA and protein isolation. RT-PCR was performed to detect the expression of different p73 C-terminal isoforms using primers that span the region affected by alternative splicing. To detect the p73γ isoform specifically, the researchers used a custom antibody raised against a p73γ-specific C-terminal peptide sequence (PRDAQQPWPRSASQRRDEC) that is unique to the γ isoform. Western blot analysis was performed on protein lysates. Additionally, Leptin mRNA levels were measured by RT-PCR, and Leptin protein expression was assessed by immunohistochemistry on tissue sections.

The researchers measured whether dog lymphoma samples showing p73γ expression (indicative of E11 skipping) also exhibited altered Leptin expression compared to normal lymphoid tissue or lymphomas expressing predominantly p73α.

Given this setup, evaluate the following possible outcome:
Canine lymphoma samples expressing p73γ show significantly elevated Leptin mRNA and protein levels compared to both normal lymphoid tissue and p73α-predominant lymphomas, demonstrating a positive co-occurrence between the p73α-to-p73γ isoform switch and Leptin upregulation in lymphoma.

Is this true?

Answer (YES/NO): NO